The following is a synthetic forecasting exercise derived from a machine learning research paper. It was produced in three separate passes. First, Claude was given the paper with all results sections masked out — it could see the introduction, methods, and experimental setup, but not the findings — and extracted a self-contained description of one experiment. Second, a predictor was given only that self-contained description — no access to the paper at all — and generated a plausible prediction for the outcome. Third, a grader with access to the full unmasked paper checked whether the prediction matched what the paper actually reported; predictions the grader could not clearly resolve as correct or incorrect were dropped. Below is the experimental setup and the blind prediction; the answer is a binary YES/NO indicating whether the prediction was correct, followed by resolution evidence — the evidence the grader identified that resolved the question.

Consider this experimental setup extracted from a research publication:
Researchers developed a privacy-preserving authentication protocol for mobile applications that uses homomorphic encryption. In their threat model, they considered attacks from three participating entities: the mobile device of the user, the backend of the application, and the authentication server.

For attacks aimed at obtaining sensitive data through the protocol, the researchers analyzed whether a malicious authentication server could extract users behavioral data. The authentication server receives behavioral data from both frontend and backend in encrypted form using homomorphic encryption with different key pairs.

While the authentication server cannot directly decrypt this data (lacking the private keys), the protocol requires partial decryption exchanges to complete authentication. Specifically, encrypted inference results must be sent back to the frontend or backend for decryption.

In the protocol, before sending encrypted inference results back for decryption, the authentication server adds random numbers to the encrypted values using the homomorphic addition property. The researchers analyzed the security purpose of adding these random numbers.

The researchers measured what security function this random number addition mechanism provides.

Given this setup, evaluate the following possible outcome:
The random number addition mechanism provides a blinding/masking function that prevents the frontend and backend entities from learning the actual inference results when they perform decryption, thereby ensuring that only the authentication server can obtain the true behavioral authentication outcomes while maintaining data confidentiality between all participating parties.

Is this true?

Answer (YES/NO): YES